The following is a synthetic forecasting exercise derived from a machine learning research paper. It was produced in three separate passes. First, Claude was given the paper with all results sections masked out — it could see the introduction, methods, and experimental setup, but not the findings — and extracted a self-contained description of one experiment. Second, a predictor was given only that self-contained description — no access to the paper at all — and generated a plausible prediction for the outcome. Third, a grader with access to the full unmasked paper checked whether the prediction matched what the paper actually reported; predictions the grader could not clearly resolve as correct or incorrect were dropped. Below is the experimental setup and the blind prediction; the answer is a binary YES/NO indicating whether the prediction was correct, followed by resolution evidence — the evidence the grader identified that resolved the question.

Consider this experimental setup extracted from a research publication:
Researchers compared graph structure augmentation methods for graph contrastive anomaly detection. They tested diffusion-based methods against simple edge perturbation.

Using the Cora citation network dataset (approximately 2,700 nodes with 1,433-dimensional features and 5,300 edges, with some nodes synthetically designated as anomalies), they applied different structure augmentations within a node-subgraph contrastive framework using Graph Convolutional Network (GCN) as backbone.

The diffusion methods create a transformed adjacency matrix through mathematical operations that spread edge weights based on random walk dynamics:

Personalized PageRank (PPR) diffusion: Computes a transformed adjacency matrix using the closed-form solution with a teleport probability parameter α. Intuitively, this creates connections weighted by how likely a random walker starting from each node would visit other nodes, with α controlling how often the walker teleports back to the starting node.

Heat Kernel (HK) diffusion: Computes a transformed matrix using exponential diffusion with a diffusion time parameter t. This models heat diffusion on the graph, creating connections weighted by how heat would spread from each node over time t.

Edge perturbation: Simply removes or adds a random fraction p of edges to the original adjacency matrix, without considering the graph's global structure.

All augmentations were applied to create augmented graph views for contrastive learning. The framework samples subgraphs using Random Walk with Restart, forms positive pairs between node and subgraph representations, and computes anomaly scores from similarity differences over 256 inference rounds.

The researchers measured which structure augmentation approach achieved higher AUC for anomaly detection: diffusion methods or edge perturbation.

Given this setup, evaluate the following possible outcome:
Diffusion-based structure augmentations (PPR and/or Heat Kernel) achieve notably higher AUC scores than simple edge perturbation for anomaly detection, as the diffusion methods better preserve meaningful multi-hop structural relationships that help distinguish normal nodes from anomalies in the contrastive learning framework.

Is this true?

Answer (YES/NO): NO